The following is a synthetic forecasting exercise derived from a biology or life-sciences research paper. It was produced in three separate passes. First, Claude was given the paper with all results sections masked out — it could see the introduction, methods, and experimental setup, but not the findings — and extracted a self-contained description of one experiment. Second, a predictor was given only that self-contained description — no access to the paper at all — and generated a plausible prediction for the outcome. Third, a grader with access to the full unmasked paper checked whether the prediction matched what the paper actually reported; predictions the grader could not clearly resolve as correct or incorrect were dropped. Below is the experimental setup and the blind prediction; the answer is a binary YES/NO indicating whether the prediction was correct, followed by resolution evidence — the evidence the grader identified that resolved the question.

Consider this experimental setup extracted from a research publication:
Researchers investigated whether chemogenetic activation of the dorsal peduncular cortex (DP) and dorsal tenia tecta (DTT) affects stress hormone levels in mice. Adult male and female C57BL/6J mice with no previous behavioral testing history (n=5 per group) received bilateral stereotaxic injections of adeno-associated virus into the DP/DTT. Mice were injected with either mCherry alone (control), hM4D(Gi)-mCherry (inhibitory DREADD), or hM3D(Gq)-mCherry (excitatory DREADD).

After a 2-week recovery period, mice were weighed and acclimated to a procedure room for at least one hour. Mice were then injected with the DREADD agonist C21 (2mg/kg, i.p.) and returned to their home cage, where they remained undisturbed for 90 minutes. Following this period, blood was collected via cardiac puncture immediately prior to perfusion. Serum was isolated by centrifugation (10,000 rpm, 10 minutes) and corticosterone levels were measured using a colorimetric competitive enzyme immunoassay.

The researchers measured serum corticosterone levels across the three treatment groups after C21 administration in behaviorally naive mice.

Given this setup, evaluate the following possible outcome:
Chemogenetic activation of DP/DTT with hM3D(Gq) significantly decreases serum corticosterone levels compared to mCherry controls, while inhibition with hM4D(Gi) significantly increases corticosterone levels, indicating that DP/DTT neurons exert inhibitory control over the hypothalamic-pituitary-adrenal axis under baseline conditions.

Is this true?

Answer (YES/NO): NO